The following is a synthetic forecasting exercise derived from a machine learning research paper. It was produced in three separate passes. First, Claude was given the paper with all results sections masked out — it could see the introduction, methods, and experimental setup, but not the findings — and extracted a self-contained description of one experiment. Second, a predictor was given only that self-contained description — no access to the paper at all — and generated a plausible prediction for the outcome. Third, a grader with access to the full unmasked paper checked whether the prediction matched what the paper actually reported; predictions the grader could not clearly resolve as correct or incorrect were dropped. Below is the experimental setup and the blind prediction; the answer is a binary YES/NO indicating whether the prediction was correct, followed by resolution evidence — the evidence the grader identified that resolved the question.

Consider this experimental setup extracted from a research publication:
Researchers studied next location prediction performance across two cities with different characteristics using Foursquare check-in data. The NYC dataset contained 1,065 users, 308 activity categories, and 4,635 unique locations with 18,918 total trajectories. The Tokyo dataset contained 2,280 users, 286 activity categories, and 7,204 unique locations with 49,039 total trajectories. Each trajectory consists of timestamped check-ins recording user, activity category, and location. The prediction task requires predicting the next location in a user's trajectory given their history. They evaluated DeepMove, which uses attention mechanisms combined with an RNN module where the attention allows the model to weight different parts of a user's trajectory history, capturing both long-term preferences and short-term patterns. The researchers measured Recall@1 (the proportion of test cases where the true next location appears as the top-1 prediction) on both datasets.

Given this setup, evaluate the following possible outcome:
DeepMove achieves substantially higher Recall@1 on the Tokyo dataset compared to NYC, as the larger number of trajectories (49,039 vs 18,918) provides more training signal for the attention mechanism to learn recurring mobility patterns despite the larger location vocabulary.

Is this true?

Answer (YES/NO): NO